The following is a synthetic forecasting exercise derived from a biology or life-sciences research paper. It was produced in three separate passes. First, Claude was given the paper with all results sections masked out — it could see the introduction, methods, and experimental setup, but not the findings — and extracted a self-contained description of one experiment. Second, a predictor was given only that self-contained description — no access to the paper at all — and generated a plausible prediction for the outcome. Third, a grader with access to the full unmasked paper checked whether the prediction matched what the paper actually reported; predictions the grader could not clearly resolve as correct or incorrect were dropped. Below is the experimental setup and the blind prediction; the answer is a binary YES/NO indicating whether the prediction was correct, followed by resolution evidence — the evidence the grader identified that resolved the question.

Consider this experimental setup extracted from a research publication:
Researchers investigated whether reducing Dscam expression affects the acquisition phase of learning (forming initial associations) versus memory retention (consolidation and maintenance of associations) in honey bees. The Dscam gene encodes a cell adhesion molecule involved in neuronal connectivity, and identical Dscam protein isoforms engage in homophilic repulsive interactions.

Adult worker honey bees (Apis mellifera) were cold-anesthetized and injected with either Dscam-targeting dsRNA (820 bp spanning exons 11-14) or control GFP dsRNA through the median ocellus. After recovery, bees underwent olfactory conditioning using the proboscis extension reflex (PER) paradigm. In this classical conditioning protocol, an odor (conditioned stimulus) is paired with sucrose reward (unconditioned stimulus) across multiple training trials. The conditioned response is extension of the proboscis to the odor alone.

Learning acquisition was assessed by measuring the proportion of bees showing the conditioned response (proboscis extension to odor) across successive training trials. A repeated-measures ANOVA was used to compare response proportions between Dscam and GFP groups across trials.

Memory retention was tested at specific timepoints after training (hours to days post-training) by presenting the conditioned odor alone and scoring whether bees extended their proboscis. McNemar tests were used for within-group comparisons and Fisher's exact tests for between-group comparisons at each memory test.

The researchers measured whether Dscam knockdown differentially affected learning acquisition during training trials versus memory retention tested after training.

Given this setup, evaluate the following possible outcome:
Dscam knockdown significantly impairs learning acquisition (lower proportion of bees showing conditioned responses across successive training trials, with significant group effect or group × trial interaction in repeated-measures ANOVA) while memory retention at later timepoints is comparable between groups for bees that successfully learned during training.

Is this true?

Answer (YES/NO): NO